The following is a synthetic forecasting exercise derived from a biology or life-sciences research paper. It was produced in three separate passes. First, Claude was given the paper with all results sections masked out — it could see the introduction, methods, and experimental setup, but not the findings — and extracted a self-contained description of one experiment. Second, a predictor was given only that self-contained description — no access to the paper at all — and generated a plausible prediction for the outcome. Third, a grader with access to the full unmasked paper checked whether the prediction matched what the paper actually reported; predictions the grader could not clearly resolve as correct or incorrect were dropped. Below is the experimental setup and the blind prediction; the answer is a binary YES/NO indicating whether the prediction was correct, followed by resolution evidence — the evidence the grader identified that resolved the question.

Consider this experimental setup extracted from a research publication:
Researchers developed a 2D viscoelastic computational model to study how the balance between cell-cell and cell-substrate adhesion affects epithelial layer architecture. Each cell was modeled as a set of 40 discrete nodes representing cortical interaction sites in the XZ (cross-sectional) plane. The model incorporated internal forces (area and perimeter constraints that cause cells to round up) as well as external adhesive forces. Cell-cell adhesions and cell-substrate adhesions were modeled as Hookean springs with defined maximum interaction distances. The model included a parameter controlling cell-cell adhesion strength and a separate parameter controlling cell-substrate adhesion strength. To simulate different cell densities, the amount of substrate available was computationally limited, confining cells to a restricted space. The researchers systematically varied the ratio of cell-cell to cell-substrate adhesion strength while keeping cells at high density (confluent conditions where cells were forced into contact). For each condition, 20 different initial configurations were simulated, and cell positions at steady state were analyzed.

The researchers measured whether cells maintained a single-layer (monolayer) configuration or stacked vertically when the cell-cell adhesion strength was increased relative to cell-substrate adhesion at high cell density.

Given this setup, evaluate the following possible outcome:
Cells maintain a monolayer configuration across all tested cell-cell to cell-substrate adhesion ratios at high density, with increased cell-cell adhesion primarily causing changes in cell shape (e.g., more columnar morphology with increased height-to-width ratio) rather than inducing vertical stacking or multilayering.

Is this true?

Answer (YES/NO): NO